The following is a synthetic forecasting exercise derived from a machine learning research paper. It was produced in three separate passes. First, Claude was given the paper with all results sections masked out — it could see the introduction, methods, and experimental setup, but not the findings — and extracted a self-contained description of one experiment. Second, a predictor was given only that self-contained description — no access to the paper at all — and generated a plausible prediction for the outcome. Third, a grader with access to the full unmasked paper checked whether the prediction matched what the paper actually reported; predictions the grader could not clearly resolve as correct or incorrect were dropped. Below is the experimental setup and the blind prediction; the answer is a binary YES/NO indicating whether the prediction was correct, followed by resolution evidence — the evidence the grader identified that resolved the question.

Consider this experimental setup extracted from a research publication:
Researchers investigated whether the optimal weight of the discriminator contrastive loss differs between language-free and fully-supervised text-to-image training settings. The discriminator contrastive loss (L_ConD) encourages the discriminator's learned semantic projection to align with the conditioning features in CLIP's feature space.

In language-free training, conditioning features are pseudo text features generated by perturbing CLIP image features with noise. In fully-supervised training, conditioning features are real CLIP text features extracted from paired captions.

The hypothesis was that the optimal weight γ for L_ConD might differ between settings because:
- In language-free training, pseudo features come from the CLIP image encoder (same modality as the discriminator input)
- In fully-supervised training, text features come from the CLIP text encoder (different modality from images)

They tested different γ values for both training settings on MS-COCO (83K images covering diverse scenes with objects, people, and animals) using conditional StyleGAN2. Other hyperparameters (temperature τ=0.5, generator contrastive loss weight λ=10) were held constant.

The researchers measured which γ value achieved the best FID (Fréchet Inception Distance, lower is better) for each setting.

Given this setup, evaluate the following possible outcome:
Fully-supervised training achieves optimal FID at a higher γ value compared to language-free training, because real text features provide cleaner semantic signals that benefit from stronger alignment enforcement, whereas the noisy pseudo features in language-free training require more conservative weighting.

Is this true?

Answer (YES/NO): NO